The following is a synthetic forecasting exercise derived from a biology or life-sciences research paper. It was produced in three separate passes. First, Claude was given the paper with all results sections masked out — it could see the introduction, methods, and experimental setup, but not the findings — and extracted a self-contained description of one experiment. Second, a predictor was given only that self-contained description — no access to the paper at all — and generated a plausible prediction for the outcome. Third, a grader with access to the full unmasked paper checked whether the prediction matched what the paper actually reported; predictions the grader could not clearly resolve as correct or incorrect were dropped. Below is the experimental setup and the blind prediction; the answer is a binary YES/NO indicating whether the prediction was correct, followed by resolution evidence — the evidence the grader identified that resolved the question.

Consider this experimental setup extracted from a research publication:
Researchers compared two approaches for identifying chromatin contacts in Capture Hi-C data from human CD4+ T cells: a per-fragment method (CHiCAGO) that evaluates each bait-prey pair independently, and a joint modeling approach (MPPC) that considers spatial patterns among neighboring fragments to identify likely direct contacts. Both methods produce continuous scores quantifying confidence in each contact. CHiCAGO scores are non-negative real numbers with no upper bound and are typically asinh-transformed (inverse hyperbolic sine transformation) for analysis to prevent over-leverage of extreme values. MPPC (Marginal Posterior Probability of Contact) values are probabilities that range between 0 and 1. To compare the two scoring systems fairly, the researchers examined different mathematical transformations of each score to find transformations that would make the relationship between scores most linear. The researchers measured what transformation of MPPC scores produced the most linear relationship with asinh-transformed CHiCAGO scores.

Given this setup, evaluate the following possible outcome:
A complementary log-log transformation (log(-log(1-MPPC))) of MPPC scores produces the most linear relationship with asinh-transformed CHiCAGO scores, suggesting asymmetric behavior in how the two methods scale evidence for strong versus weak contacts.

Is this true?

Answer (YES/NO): NO